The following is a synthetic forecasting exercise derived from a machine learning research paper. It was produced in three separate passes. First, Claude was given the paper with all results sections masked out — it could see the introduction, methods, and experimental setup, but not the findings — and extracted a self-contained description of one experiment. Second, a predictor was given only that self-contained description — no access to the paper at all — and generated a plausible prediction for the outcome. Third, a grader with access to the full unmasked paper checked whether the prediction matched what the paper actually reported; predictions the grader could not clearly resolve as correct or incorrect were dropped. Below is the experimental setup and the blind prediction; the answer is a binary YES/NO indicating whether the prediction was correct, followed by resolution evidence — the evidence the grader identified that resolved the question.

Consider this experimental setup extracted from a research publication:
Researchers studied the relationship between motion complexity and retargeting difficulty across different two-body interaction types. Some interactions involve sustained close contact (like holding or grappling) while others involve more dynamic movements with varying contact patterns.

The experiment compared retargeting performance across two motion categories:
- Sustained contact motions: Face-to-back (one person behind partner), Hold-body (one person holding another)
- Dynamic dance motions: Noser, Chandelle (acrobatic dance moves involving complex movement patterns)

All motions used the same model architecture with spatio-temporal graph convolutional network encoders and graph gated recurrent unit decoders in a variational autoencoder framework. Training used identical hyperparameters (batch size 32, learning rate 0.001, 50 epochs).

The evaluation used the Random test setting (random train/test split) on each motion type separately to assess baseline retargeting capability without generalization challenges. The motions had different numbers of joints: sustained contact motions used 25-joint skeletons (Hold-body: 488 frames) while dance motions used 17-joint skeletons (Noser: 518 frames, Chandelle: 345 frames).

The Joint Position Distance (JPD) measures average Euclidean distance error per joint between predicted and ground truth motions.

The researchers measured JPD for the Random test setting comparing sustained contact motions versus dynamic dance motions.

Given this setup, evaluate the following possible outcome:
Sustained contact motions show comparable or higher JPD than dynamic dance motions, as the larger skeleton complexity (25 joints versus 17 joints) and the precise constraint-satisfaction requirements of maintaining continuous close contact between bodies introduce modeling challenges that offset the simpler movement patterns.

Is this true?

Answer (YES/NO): NO